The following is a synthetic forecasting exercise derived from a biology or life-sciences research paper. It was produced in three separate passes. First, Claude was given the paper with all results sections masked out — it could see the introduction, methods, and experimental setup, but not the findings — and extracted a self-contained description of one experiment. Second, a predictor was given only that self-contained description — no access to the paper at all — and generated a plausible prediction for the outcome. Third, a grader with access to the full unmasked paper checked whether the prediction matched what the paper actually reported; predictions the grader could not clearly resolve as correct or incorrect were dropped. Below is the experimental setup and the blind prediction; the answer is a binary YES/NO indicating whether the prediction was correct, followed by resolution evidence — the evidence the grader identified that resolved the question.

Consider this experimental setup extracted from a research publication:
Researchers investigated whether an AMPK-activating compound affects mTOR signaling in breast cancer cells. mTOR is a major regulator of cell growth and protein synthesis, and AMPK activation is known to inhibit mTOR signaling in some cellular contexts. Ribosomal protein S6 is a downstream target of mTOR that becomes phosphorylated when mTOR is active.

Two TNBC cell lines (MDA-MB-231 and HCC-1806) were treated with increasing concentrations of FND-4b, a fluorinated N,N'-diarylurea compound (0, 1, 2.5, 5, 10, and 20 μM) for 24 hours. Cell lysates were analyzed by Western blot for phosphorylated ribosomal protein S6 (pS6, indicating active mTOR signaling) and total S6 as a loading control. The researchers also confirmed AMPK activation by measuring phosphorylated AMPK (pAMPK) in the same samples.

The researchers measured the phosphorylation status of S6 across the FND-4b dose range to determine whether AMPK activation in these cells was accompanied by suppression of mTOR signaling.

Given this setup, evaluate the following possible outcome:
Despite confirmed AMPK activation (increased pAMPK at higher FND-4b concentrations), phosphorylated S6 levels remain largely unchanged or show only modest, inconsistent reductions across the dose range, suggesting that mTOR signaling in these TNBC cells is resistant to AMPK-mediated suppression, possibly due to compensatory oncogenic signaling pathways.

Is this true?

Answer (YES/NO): NO